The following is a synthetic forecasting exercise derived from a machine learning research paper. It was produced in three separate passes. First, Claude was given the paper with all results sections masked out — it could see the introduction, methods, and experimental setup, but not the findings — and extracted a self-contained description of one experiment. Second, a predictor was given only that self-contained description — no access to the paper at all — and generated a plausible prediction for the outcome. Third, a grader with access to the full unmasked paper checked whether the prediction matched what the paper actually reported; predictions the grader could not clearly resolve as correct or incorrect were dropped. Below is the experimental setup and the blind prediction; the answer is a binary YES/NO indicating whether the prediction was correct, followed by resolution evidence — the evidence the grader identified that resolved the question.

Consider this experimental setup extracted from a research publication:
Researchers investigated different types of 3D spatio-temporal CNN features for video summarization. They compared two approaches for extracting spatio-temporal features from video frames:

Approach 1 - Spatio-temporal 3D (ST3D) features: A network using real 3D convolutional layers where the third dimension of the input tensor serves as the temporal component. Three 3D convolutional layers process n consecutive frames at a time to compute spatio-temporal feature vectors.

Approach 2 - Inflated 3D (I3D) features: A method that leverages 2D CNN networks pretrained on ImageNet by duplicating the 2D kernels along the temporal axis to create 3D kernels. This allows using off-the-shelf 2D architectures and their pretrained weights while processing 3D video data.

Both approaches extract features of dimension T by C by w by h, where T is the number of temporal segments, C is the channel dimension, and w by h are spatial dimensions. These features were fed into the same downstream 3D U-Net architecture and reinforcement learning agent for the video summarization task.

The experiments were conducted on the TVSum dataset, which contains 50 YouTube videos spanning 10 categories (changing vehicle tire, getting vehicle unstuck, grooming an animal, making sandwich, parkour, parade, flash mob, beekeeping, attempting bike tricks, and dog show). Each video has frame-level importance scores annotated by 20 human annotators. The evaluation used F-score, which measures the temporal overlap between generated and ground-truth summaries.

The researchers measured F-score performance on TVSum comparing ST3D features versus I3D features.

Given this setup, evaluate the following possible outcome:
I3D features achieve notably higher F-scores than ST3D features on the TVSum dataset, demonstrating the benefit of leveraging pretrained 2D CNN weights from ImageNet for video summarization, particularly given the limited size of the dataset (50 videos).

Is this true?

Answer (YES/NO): NO